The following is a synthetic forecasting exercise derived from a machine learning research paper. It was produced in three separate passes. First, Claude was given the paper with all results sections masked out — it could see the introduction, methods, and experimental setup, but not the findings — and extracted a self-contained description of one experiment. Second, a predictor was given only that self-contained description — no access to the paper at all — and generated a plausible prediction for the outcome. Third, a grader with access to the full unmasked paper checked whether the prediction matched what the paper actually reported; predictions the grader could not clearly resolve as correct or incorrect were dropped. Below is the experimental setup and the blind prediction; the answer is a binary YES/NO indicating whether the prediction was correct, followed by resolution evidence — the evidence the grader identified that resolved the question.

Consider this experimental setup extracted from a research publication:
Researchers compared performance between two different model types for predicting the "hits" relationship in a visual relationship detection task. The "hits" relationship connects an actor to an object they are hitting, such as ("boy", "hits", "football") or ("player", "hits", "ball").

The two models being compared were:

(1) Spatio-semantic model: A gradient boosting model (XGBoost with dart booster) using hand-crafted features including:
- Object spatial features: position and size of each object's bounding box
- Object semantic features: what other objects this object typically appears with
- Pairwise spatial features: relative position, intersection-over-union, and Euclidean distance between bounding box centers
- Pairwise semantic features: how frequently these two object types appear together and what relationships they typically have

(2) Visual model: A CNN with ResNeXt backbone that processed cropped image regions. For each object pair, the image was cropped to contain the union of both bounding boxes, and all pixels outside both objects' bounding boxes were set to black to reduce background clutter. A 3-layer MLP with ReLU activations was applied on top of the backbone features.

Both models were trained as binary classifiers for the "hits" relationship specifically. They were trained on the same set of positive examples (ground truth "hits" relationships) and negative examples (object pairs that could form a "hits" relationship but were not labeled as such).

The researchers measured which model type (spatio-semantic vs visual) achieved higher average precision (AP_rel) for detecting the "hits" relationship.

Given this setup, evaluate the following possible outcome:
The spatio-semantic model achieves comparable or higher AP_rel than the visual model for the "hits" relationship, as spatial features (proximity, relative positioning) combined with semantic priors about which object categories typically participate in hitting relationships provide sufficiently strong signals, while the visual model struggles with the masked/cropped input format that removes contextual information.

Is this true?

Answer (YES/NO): YES